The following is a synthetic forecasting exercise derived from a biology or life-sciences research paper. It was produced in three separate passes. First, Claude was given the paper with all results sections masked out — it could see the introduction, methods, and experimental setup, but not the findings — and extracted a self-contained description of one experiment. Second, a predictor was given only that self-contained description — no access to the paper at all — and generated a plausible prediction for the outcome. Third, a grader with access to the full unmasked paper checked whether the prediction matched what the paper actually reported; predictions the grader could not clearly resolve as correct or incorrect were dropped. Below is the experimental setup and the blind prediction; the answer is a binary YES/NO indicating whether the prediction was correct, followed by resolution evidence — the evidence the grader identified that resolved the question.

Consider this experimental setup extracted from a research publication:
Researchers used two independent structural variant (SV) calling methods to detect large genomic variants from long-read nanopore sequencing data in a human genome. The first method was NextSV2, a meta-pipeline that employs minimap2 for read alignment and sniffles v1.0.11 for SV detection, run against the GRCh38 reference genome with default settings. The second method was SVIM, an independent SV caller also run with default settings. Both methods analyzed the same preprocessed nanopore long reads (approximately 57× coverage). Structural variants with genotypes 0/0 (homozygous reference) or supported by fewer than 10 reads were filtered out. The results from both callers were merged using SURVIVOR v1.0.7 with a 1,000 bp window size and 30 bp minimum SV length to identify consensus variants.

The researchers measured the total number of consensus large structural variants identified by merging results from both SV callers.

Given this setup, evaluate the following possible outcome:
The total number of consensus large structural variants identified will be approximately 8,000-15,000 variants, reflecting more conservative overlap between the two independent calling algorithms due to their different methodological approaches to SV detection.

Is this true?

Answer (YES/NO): YES